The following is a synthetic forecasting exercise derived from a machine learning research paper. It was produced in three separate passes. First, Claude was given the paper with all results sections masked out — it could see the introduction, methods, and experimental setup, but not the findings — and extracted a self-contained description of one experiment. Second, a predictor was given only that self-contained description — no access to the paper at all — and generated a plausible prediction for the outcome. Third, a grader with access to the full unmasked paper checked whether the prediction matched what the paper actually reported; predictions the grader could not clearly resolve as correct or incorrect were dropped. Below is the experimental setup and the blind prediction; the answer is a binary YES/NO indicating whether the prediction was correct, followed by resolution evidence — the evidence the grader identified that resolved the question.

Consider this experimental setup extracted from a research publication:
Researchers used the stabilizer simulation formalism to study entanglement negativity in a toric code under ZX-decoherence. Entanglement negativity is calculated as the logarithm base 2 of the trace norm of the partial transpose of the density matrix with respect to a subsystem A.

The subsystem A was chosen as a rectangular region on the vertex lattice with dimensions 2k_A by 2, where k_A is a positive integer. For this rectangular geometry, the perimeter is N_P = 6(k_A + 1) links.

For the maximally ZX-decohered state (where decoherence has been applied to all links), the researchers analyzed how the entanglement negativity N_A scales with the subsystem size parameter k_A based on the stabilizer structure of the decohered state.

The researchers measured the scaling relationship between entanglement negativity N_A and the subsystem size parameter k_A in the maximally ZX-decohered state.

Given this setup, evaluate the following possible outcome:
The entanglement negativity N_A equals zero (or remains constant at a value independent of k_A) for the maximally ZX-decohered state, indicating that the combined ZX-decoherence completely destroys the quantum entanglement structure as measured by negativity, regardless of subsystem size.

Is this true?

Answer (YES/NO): NO